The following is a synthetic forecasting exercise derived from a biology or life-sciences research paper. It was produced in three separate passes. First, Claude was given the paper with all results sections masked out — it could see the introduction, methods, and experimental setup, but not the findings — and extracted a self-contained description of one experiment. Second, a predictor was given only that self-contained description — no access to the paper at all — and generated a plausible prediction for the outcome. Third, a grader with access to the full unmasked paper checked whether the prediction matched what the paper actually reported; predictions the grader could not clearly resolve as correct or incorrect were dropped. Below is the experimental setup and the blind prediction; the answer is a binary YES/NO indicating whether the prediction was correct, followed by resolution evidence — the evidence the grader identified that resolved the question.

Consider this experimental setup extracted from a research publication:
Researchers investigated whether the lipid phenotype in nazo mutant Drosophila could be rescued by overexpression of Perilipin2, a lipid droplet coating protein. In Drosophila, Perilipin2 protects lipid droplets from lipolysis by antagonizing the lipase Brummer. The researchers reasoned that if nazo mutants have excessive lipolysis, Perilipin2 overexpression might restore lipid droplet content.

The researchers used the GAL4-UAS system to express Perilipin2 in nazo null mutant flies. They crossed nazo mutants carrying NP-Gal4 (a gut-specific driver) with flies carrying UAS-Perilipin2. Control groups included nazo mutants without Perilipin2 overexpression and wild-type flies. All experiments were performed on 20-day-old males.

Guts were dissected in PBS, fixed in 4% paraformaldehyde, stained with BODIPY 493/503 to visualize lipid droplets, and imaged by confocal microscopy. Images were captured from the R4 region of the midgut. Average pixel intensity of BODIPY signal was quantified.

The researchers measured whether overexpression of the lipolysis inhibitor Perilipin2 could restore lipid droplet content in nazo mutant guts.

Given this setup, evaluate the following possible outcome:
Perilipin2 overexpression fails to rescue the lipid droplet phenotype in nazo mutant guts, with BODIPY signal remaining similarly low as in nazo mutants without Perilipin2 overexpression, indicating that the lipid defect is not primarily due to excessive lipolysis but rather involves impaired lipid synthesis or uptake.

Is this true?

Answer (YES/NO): NO